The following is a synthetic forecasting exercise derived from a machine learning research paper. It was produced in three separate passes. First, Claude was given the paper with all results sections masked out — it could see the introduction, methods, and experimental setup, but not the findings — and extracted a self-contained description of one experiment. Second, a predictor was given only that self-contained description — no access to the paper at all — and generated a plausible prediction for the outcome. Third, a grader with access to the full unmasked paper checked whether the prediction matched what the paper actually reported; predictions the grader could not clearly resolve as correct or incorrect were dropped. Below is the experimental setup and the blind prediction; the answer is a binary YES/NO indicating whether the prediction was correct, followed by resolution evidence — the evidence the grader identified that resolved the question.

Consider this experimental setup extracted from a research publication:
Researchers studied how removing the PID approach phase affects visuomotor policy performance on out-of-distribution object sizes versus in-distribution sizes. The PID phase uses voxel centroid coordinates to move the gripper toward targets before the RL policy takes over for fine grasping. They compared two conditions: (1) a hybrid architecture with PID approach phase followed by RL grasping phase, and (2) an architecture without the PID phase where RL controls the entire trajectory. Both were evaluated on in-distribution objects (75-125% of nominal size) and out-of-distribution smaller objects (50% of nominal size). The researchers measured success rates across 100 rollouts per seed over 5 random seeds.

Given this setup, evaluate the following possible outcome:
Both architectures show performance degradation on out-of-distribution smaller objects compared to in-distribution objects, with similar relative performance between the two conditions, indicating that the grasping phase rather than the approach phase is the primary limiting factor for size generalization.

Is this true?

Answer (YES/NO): NO